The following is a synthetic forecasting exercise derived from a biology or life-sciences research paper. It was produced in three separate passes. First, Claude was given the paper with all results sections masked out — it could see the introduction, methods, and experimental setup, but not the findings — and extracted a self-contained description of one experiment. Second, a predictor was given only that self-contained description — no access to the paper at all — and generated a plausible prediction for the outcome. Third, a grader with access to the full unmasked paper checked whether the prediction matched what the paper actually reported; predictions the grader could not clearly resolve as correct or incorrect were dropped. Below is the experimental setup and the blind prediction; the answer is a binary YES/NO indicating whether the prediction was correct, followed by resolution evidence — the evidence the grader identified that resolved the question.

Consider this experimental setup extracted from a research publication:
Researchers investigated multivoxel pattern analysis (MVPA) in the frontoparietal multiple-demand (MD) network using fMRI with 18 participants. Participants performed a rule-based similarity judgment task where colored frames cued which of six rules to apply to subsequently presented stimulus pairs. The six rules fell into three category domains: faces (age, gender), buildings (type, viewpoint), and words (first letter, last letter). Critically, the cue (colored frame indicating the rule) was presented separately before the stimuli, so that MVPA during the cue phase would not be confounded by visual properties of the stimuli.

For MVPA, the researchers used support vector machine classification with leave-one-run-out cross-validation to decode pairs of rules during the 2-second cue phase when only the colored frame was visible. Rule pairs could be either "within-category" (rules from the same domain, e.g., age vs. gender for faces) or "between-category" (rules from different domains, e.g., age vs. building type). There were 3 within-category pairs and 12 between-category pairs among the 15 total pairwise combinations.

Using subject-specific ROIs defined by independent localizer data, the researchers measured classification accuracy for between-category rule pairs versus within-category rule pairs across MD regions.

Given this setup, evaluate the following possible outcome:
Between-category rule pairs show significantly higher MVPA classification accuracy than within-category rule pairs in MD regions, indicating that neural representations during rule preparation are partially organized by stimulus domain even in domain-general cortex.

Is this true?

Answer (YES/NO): NO